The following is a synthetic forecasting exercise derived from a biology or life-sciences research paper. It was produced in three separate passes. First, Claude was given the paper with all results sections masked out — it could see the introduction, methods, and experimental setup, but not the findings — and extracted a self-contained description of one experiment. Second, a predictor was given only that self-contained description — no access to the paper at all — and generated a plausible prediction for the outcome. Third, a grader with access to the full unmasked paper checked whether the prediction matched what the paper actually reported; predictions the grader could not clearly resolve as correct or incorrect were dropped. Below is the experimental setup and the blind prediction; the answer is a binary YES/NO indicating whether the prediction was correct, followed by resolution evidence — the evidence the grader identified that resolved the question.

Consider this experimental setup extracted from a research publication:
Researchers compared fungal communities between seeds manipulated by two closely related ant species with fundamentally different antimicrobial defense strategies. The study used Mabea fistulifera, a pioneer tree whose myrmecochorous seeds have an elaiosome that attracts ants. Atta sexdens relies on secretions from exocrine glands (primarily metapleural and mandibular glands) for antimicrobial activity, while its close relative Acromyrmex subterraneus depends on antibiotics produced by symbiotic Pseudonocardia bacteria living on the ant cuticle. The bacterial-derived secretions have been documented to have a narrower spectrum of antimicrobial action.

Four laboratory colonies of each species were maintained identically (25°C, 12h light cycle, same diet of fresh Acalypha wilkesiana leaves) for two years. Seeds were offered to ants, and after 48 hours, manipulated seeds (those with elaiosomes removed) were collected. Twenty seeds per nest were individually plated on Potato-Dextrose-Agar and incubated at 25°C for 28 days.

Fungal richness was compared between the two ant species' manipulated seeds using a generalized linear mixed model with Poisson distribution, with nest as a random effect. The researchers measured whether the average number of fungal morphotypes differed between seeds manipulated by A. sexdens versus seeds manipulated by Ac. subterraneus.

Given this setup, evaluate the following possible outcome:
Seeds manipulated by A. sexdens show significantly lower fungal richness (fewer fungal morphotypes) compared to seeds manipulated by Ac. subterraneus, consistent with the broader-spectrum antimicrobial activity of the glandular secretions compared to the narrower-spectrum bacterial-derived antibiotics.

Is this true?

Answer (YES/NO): YES